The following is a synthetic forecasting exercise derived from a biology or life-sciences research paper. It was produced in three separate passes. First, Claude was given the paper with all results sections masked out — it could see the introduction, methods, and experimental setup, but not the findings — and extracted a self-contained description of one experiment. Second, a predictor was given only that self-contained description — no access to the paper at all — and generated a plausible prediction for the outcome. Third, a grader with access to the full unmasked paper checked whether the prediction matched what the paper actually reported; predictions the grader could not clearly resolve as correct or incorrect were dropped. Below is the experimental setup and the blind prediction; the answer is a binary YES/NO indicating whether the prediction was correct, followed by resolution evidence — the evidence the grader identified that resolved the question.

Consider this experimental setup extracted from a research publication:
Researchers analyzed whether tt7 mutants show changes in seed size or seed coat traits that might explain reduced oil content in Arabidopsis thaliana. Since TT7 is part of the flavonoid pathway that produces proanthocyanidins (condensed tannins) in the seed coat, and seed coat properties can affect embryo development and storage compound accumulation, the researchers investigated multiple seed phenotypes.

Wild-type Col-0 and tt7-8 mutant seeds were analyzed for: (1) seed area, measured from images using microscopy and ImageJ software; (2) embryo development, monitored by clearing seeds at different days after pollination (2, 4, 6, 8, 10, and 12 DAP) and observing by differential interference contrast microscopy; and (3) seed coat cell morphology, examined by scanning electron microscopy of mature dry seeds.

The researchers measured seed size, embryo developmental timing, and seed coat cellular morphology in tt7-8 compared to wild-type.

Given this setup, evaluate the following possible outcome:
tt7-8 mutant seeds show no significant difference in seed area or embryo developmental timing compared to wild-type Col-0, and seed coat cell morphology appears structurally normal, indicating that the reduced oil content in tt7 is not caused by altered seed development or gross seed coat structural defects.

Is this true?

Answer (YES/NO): NO